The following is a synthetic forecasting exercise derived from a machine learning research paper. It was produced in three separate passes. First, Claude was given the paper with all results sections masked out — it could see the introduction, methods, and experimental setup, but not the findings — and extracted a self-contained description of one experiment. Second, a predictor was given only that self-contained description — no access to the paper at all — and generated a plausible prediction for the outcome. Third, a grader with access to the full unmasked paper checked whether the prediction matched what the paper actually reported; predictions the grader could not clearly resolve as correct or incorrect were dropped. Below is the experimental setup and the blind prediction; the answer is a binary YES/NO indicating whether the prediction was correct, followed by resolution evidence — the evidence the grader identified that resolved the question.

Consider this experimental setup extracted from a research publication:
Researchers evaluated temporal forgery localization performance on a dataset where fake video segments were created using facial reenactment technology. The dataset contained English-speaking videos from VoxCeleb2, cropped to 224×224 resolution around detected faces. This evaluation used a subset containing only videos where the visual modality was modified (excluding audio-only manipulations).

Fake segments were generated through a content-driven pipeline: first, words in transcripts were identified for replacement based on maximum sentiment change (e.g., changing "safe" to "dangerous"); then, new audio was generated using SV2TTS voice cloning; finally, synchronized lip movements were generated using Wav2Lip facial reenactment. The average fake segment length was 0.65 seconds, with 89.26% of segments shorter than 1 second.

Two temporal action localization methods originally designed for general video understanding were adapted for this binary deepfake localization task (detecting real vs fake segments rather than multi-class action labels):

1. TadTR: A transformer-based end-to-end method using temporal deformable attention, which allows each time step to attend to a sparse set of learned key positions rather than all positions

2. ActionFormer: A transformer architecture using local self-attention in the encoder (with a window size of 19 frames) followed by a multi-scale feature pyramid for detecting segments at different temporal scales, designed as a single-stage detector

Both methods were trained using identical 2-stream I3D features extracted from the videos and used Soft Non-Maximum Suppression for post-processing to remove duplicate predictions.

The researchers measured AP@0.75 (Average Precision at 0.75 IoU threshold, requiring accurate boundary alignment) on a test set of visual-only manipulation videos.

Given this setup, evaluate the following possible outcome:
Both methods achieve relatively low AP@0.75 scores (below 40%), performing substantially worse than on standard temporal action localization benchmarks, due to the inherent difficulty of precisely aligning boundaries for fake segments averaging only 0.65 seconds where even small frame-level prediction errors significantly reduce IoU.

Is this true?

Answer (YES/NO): NO